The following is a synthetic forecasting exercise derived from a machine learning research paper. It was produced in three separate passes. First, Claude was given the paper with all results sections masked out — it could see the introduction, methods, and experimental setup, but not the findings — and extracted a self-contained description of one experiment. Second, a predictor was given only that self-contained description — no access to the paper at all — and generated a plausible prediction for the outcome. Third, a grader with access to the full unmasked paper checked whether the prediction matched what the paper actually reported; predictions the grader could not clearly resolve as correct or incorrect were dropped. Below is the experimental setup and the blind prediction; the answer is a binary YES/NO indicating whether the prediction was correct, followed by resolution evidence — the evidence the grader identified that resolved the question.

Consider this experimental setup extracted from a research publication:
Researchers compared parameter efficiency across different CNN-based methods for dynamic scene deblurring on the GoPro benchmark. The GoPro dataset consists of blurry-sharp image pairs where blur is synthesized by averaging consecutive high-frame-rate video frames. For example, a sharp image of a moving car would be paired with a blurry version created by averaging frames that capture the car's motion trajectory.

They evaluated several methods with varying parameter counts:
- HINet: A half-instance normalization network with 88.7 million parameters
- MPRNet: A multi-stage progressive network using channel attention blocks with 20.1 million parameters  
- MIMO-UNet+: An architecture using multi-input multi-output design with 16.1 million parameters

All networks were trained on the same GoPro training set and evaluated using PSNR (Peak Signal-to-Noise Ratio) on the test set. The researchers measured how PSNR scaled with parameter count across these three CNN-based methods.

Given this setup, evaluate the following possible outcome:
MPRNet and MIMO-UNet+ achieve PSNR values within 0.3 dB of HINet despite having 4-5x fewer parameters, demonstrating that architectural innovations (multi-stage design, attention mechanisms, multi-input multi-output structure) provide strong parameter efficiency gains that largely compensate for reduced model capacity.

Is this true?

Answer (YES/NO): YES